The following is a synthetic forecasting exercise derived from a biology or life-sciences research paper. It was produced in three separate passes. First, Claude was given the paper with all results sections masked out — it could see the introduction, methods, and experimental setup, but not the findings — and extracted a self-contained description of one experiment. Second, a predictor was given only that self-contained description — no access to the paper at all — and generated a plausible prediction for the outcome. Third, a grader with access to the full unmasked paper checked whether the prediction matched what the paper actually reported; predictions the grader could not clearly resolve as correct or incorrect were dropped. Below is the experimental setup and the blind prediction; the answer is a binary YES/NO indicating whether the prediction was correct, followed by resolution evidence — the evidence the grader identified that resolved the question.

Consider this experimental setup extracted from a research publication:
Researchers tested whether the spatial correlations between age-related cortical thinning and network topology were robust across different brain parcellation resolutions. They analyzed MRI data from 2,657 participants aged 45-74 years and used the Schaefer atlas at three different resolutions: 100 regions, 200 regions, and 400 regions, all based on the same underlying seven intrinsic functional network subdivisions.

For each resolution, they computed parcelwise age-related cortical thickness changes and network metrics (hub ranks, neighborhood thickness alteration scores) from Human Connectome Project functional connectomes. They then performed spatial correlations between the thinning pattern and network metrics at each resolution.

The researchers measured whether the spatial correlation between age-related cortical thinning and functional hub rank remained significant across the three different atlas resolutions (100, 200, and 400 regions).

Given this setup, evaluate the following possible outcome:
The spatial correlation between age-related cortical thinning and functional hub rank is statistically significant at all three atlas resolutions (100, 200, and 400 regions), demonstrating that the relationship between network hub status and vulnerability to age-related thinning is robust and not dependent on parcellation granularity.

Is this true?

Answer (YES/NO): YES